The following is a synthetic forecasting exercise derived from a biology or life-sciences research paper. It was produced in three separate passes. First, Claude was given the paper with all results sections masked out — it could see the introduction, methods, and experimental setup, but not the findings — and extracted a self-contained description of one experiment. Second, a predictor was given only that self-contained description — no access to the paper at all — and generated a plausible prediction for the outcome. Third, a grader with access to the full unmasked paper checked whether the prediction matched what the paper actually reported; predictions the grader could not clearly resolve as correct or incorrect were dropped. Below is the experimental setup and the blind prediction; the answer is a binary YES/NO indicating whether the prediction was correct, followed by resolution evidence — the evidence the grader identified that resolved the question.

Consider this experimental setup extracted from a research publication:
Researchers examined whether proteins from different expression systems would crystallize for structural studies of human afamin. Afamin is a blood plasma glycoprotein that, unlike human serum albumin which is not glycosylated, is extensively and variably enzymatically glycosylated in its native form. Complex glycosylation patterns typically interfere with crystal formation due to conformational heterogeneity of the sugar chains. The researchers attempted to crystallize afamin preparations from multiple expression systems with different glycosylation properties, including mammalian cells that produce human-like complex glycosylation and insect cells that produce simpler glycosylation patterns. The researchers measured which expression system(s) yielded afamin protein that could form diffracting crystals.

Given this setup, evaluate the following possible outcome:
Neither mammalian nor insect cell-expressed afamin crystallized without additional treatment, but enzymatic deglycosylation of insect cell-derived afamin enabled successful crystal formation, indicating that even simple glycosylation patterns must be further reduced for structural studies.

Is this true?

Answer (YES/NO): NO